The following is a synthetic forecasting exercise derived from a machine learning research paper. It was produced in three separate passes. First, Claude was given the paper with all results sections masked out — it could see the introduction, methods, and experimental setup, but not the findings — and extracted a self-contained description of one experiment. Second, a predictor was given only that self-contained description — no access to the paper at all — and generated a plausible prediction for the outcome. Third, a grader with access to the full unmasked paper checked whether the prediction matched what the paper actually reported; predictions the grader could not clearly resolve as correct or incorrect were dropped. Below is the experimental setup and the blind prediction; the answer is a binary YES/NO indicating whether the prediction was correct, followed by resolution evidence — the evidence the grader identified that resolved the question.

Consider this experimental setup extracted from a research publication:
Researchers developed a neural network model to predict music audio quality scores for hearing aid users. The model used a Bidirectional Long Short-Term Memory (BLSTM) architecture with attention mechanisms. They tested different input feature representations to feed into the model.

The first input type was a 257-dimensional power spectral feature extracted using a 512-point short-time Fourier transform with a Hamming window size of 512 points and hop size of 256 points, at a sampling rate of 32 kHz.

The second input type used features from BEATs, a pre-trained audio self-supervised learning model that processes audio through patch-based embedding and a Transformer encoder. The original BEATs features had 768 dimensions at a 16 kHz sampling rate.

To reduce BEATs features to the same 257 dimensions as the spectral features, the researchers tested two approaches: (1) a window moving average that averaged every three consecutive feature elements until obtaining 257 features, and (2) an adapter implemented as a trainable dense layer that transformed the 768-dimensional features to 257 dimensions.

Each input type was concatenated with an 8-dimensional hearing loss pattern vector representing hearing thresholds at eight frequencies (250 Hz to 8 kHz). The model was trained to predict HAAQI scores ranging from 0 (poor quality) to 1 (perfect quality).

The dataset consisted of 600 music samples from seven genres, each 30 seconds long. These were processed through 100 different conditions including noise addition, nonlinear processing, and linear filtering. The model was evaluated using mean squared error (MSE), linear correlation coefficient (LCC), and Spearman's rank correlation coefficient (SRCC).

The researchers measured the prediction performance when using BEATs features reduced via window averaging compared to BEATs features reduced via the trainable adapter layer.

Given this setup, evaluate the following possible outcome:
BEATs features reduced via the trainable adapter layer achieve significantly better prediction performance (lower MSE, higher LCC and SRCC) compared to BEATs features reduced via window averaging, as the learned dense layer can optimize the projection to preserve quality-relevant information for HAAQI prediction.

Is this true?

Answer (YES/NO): YES